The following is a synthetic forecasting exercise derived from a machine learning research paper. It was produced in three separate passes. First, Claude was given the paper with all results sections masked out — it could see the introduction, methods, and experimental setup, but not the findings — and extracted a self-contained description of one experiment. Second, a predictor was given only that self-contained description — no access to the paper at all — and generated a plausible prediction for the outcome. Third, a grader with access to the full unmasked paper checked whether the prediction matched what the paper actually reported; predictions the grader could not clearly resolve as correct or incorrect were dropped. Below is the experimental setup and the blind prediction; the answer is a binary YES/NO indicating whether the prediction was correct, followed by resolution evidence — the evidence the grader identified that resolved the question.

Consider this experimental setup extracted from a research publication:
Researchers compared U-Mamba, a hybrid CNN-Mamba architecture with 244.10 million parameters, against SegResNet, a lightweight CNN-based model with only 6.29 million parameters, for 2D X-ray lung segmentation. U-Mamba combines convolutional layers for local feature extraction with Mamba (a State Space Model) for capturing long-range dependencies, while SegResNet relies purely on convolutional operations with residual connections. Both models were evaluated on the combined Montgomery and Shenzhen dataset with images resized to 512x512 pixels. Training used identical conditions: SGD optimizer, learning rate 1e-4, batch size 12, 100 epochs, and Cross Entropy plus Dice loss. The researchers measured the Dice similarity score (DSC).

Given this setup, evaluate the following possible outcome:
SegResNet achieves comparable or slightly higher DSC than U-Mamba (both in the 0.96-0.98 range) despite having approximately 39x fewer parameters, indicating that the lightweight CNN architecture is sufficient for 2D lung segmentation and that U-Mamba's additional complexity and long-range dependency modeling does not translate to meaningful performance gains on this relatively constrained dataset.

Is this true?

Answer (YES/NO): YES